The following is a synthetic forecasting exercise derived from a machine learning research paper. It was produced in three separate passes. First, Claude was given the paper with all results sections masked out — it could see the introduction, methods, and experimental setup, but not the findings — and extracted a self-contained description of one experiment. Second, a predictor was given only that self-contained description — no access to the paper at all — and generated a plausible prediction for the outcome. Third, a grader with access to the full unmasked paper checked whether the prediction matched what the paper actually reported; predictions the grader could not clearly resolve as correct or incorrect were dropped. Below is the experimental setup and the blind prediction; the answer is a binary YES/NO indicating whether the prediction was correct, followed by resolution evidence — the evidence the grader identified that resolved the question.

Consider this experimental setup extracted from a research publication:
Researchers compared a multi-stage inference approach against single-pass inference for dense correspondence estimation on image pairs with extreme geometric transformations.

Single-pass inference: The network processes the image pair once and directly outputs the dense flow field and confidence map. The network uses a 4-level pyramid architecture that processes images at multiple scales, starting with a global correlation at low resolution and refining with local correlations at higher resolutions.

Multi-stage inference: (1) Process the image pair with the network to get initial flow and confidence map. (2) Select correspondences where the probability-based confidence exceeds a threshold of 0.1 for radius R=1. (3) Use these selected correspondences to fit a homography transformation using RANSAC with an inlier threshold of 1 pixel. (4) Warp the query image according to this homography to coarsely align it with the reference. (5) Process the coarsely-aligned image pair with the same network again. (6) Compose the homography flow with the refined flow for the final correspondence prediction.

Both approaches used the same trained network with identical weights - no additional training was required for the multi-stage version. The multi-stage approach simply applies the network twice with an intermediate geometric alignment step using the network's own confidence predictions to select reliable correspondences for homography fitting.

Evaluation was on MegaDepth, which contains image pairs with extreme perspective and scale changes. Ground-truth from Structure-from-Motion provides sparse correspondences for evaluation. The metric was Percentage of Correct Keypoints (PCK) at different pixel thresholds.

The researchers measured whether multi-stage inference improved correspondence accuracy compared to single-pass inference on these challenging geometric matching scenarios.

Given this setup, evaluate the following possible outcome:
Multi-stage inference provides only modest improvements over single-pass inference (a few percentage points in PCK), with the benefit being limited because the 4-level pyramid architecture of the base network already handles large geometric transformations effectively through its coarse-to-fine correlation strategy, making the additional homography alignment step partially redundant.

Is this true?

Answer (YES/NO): YES